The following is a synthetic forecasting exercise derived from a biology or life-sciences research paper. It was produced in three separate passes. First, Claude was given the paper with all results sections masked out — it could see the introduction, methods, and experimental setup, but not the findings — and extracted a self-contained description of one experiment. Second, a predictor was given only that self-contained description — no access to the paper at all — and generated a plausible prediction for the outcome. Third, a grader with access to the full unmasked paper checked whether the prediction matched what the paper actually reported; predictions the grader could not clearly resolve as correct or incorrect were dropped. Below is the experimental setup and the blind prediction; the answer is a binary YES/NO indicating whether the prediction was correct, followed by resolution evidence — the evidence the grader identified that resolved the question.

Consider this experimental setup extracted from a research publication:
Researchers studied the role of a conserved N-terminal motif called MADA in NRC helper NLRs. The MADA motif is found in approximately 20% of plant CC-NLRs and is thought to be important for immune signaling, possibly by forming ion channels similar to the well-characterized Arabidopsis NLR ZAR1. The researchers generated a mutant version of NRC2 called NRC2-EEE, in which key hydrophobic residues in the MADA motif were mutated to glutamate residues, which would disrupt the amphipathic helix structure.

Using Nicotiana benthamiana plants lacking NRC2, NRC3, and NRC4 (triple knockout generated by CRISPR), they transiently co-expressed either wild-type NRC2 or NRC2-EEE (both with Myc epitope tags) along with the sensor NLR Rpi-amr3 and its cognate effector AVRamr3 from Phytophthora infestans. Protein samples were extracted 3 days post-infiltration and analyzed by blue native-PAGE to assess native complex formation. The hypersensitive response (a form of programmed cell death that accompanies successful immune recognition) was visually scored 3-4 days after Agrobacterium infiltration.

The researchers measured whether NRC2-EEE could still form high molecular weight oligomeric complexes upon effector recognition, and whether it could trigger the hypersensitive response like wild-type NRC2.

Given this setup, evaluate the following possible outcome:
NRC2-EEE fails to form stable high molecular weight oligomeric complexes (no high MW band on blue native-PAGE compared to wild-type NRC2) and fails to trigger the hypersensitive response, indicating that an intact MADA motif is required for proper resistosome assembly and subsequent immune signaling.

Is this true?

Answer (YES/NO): NO